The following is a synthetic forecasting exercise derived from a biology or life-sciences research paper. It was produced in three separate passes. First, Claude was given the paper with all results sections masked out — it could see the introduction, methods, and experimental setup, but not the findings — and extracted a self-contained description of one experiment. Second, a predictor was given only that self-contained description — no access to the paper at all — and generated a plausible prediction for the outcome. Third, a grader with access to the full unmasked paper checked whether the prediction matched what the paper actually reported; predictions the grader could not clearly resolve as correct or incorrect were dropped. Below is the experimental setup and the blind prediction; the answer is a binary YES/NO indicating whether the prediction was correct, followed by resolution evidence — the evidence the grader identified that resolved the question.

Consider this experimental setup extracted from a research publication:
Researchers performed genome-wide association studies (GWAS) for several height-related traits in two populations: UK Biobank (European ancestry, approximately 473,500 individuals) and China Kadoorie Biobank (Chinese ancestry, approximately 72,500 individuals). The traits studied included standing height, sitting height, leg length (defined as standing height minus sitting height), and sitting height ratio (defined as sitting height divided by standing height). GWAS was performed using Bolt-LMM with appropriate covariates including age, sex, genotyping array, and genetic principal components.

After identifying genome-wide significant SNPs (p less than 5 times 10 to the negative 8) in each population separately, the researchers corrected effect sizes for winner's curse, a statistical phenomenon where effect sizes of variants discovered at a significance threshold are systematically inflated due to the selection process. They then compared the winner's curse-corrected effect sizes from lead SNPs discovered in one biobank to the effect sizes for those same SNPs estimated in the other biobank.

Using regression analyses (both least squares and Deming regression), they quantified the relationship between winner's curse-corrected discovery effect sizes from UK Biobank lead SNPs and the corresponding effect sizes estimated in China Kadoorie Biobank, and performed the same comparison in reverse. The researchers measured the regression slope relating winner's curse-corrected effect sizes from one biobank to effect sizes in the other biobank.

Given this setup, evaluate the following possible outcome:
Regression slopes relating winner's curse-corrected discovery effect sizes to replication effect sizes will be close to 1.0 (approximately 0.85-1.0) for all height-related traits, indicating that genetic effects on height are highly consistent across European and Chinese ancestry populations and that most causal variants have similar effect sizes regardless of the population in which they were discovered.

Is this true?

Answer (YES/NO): NO